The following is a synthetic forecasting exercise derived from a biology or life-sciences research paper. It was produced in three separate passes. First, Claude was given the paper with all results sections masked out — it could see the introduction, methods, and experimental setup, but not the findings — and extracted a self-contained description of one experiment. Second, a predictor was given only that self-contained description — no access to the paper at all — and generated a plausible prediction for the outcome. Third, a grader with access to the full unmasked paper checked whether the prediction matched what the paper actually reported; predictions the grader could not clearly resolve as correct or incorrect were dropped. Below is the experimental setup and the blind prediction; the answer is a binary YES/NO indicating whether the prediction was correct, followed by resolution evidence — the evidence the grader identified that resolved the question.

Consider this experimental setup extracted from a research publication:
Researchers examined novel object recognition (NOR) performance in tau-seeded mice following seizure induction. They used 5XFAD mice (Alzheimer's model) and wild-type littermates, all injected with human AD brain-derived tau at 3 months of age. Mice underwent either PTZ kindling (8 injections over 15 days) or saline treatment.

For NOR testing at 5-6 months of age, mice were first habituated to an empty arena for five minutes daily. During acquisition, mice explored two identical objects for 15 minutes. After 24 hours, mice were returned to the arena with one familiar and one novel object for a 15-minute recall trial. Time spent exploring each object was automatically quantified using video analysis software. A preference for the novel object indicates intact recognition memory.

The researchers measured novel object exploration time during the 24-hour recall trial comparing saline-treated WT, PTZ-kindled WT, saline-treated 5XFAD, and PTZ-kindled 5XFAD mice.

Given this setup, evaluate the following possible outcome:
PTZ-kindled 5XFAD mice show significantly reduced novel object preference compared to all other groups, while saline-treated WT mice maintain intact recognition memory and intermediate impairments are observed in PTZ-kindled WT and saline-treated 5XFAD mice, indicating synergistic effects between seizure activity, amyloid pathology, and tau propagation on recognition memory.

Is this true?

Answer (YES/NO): NO